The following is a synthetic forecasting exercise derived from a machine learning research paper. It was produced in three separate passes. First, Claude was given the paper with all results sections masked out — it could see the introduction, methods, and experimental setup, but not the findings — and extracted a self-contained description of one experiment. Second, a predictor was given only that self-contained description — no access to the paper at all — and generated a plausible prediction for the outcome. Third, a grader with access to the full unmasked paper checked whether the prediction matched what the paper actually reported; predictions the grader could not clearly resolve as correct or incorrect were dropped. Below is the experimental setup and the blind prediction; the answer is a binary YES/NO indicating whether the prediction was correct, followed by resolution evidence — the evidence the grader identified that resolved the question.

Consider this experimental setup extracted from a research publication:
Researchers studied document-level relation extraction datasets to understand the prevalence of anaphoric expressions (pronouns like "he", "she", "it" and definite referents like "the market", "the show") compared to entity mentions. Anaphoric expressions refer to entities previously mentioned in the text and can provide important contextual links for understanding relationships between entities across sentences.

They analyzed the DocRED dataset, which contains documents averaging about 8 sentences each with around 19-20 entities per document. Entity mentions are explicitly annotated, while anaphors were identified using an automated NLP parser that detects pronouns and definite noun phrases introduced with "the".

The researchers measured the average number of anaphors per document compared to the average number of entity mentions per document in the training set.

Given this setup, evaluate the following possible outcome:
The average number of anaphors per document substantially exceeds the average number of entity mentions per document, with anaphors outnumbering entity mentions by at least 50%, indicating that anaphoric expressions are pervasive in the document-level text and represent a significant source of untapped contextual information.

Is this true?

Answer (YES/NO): NO